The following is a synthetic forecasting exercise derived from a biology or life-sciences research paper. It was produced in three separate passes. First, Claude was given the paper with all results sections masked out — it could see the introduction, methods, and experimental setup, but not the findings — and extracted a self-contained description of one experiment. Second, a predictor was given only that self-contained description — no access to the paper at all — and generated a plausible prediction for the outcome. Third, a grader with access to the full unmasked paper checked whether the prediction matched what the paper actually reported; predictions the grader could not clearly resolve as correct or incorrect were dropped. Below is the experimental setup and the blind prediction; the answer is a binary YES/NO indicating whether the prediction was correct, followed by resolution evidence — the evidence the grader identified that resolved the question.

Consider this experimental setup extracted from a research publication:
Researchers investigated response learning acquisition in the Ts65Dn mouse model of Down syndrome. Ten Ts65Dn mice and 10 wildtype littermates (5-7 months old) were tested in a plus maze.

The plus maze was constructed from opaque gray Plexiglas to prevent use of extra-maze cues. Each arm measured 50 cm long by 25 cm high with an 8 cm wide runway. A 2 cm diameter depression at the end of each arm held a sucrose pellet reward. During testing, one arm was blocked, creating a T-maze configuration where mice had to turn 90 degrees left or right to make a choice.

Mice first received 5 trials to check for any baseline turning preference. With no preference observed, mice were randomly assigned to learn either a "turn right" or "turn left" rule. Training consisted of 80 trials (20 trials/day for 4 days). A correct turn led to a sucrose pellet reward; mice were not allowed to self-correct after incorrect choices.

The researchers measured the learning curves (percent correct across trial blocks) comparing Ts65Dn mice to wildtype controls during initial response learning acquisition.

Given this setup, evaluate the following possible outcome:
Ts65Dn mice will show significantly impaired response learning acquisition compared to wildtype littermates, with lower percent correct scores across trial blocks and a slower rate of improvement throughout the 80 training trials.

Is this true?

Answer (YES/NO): NO